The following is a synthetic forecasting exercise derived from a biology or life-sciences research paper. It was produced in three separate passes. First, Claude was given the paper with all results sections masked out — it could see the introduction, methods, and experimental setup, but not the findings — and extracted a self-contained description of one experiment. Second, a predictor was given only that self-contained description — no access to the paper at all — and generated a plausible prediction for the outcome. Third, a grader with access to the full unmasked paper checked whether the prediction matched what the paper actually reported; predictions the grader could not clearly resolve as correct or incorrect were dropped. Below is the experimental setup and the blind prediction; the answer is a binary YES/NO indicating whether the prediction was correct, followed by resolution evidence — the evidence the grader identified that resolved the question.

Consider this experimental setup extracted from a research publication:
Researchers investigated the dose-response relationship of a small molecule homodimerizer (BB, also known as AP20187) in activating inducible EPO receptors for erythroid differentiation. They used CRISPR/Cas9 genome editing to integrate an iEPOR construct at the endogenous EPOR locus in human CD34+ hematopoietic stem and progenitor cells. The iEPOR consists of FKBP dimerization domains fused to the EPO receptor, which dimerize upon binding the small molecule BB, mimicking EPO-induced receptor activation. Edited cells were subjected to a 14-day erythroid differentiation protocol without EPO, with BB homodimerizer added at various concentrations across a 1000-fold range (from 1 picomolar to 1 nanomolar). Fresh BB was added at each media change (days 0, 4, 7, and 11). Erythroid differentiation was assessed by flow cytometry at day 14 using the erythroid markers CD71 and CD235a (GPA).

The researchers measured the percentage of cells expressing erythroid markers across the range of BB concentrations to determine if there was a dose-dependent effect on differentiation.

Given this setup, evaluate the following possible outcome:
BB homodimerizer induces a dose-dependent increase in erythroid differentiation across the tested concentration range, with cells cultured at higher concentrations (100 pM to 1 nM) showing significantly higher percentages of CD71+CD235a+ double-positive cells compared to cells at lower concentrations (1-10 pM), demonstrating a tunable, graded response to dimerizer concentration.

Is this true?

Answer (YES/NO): NO